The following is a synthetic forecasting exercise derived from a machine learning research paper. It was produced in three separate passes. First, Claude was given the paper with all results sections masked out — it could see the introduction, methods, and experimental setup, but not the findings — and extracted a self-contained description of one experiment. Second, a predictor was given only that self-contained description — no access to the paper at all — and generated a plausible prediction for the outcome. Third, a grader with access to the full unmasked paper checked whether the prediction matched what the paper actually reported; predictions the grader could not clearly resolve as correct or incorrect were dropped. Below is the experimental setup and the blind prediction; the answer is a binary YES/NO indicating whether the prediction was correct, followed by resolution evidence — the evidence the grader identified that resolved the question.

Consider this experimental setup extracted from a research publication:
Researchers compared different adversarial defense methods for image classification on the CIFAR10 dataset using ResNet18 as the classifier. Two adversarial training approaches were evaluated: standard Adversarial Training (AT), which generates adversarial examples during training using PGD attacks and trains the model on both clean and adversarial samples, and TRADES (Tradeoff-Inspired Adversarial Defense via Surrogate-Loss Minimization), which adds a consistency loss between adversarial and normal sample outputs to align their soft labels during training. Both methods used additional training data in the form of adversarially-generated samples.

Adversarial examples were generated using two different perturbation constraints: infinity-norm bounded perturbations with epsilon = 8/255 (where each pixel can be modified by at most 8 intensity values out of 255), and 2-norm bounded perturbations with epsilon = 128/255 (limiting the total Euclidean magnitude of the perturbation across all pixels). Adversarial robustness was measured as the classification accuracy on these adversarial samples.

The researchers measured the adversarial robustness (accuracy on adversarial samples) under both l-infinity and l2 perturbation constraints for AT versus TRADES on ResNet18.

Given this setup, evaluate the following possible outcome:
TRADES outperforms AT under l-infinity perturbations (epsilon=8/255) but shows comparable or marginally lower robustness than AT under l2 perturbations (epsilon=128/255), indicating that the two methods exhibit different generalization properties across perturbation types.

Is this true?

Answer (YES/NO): NO